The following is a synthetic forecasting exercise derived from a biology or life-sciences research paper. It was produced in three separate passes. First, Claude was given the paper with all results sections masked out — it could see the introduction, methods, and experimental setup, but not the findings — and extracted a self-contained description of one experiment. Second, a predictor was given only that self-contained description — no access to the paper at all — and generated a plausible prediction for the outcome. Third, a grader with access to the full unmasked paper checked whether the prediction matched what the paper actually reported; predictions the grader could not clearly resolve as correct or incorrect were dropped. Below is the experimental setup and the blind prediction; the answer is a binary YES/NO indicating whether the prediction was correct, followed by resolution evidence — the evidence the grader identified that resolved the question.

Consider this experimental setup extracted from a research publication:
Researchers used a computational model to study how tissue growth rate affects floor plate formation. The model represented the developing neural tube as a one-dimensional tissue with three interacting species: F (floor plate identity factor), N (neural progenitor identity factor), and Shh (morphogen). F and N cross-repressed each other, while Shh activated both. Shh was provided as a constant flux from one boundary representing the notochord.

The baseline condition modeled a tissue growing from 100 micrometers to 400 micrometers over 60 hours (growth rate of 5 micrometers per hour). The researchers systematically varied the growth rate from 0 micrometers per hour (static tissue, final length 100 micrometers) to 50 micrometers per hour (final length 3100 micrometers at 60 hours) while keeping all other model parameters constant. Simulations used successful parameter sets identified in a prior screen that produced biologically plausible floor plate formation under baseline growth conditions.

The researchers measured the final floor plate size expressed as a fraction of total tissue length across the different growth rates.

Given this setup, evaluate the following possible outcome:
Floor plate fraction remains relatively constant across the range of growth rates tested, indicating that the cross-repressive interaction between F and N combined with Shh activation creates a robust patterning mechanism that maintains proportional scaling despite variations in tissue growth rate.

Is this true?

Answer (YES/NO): YES